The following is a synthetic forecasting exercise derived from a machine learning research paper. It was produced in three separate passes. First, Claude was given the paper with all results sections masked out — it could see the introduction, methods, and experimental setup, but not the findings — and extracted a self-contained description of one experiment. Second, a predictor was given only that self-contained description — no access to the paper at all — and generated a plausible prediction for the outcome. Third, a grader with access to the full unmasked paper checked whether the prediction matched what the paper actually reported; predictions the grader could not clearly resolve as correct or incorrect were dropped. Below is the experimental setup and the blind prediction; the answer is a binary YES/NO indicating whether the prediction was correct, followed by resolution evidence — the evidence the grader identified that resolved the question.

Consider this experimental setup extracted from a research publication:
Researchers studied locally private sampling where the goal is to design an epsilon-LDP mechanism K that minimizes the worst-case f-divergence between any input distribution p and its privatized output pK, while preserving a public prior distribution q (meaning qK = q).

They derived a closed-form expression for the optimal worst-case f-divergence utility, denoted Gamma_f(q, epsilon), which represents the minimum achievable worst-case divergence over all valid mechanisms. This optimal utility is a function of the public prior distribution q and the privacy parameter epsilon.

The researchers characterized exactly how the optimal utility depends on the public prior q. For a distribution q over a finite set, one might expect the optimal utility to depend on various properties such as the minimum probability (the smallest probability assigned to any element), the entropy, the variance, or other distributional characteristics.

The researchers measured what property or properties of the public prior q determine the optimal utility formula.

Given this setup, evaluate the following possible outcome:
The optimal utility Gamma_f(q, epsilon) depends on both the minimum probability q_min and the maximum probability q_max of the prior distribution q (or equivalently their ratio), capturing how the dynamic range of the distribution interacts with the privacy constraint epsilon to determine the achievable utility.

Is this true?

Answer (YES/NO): NO